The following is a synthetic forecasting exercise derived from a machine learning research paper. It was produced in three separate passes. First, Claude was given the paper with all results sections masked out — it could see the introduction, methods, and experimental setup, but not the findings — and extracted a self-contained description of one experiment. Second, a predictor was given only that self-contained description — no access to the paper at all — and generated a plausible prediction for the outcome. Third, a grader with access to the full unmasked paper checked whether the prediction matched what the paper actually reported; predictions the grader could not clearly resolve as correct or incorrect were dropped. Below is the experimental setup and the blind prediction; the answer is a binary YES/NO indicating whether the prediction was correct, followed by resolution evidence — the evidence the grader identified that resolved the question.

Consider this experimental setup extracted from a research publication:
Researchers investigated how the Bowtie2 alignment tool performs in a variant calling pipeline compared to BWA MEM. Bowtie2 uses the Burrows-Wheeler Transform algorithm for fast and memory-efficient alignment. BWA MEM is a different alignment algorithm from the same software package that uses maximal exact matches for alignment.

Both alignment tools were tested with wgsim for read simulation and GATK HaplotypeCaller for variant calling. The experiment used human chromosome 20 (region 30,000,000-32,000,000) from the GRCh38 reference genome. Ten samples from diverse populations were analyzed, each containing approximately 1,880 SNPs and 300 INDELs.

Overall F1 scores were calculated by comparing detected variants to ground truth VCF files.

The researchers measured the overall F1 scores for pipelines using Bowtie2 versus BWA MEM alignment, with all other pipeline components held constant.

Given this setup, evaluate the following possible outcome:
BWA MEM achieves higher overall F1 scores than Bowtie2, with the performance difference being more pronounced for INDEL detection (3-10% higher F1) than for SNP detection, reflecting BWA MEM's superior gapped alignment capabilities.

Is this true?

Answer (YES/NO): NO